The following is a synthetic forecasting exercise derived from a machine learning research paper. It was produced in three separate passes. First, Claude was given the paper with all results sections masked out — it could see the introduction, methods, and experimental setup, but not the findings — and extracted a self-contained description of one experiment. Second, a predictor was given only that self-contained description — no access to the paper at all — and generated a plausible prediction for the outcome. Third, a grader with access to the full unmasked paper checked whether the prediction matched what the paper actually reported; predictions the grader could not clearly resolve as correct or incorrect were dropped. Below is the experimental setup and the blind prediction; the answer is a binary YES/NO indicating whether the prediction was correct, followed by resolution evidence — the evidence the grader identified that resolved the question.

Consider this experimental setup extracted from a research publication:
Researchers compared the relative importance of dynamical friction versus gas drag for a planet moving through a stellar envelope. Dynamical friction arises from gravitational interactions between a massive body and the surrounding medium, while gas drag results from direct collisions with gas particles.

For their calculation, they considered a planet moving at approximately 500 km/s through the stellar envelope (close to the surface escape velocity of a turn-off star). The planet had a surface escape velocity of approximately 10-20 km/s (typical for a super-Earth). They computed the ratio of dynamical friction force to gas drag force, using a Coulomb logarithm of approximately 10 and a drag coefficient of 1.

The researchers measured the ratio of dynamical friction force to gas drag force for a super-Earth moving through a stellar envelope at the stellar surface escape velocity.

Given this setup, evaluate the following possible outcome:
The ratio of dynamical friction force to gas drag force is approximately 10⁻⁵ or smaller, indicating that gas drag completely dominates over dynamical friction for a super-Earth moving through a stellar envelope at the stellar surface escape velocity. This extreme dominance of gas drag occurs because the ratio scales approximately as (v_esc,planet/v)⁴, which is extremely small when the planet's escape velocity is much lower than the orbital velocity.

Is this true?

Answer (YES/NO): YES